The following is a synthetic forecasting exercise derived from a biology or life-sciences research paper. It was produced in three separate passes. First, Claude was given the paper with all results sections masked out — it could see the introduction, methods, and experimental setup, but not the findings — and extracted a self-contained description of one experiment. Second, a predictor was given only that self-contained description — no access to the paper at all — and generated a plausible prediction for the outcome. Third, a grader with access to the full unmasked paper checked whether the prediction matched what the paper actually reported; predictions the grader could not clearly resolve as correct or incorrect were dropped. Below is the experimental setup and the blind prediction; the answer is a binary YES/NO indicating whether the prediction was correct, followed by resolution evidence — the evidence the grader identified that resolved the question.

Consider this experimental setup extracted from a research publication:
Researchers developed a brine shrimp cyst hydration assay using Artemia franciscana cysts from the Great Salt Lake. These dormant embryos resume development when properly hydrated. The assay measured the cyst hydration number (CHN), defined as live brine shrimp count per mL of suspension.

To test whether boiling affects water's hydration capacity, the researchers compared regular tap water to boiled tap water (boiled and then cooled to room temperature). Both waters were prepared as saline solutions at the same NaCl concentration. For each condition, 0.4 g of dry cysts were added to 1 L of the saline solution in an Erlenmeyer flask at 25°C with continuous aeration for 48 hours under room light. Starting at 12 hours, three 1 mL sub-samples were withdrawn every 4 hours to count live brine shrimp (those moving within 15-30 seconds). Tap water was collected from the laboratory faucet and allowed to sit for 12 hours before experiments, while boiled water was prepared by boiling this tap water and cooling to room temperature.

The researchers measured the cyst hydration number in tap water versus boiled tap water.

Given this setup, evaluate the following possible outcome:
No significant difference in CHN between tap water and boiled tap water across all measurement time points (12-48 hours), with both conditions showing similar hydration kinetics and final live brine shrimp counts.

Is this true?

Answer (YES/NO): NO